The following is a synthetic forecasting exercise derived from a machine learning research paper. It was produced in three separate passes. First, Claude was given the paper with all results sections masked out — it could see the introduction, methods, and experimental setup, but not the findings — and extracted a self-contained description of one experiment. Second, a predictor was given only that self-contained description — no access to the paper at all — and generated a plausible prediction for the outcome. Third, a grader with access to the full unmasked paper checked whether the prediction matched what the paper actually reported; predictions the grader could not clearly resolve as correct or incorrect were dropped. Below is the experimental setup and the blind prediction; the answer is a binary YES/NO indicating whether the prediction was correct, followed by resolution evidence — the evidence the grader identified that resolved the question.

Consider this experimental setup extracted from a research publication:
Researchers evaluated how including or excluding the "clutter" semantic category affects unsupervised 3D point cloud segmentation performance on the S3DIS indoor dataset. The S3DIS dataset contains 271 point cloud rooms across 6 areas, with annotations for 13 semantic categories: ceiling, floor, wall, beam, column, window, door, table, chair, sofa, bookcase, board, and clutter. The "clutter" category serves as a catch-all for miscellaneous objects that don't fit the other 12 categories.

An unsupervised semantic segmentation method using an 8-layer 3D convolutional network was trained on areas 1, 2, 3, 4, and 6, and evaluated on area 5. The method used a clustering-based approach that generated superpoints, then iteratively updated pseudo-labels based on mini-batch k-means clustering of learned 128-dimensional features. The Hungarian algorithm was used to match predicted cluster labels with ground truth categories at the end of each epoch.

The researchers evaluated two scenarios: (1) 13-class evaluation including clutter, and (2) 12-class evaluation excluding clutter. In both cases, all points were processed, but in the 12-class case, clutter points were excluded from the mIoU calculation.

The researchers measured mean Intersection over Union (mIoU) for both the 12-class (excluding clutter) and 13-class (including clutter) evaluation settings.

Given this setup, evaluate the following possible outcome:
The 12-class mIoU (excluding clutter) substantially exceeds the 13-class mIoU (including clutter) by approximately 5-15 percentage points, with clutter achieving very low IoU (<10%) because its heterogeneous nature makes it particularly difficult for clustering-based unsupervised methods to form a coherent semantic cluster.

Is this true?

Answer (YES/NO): NO